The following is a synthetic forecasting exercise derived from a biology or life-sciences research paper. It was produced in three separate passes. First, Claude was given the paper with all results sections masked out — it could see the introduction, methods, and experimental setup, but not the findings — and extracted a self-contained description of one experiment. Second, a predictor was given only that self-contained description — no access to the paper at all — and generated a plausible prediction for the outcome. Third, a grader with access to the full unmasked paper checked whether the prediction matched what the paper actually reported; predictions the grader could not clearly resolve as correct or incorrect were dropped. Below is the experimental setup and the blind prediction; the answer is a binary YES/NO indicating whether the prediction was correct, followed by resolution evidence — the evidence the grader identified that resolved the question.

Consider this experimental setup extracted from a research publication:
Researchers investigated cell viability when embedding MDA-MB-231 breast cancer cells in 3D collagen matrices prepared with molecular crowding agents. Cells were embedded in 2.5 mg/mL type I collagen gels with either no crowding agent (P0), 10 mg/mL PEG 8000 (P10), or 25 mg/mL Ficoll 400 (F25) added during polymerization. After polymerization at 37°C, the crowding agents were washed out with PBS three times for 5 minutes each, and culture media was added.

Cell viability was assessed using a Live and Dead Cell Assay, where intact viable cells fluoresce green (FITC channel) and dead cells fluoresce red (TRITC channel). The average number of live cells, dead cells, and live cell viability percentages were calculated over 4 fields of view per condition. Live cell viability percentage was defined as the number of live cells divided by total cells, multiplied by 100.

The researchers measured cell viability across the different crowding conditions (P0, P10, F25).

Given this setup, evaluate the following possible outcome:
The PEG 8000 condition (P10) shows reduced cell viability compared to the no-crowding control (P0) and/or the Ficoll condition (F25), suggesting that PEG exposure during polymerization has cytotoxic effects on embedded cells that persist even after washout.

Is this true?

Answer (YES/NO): NO